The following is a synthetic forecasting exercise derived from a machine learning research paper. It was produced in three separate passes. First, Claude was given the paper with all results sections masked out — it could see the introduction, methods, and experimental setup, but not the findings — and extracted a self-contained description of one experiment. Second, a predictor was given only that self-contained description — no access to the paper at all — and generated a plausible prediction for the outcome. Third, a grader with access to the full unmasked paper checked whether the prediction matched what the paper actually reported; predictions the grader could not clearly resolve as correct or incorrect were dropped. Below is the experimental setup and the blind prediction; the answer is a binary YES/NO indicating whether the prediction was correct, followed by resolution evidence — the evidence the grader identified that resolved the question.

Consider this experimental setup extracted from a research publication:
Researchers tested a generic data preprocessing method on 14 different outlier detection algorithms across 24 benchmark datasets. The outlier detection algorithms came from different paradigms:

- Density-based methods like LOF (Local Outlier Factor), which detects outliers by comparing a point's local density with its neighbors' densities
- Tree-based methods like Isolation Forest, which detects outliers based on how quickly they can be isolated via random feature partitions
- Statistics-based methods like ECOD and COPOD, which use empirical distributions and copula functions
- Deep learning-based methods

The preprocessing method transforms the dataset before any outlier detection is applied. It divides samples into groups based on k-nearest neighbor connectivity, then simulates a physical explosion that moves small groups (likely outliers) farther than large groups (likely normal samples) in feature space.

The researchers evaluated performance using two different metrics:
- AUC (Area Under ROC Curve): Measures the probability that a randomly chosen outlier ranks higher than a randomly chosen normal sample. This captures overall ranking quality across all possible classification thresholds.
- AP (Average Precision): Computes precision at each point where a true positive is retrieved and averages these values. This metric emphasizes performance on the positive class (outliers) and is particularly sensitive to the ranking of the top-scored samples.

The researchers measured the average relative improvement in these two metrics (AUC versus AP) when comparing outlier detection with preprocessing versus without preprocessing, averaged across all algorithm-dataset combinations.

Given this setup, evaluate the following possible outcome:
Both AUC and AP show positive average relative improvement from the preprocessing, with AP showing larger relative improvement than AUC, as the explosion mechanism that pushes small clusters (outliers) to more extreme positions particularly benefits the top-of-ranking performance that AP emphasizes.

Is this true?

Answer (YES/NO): YES